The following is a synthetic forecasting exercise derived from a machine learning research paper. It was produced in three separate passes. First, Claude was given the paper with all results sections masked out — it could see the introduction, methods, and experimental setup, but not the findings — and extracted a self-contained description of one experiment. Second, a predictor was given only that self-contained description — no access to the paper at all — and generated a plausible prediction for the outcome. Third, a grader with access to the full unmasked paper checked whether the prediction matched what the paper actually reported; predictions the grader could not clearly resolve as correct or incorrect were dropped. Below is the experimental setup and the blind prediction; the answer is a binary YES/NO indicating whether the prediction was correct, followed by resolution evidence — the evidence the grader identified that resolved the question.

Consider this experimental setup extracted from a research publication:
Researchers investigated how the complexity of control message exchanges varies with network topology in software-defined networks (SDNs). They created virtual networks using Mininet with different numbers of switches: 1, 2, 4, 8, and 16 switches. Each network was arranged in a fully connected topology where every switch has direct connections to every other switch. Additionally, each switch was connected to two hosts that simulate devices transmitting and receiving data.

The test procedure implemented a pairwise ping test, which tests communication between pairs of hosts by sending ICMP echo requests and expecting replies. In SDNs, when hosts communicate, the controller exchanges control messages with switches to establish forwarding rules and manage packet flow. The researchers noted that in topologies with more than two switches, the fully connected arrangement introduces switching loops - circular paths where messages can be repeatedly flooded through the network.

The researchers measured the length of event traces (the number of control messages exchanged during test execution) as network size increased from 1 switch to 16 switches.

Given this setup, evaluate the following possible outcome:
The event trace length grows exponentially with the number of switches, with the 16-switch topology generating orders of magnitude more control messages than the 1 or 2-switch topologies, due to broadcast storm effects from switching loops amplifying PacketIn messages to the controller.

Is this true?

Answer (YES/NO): NO